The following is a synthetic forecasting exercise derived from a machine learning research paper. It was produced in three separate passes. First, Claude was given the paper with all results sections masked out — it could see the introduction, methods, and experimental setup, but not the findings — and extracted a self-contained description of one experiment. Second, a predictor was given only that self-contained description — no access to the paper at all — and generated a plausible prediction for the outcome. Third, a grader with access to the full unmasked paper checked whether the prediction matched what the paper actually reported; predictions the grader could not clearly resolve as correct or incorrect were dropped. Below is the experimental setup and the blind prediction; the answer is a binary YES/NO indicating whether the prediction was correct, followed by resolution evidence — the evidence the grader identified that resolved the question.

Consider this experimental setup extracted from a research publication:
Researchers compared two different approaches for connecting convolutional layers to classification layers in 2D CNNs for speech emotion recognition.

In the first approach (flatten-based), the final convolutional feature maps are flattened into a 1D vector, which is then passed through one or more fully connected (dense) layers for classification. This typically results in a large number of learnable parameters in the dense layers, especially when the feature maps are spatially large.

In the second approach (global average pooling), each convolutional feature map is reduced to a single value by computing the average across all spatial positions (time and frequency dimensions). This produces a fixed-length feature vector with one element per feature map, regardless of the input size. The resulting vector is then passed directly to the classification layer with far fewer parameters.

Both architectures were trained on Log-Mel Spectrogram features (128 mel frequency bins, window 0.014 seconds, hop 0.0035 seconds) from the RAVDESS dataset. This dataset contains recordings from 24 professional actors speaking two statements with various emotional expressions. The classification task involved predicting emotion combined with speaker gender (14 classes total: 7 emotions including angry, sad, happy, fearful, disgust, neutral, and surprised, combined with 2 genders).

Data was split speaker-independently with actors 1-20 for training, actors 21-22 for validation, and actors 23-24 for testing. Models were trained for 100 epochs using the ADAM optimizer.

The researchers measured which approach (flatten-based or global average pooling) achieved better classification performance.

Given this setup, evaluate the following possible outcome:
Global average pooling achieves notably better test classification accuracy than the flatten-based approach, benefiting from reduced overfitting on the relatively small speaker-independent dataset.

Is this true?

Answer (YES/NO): NO